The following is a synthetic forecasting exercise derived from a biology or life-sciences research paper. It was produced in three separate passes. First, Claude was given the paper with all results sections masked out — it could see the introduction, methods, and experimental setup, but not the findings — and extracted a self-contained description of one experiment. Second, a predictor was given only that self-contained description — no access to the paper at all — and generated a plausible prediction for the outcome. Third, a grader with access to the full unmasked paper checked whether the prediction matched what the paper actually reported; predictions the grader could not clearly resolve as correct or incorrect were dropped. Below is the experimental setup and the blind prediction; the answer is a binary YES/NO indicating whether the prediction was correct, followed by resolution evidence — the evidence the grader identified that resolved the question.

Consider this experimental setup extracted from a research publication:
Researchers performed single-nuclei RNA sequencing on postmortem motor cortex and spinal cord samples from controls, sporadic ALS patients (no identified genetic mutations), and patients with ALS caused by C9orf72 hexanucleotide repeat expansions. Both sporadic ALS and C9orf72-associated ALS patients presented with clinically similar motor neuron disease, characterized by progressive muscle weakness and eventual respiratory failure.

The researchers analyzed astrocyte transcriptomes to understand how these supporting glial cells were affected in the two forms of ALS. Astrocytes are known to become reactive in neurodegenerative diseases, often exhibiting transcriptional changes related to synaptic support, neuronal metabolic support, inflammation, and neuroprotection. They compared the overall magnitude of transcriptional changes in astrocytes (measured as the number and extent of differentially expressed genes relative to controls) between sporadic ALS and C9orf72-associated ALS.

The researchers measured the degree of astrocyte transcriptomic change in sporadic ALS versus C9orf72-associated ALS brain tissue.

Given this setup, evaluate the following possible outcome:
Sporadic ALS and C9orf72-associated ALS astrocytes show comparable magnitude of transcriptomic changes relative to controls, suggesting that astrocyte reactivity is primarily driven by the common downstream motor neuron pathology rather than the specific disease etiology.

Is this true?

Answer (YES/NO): NO